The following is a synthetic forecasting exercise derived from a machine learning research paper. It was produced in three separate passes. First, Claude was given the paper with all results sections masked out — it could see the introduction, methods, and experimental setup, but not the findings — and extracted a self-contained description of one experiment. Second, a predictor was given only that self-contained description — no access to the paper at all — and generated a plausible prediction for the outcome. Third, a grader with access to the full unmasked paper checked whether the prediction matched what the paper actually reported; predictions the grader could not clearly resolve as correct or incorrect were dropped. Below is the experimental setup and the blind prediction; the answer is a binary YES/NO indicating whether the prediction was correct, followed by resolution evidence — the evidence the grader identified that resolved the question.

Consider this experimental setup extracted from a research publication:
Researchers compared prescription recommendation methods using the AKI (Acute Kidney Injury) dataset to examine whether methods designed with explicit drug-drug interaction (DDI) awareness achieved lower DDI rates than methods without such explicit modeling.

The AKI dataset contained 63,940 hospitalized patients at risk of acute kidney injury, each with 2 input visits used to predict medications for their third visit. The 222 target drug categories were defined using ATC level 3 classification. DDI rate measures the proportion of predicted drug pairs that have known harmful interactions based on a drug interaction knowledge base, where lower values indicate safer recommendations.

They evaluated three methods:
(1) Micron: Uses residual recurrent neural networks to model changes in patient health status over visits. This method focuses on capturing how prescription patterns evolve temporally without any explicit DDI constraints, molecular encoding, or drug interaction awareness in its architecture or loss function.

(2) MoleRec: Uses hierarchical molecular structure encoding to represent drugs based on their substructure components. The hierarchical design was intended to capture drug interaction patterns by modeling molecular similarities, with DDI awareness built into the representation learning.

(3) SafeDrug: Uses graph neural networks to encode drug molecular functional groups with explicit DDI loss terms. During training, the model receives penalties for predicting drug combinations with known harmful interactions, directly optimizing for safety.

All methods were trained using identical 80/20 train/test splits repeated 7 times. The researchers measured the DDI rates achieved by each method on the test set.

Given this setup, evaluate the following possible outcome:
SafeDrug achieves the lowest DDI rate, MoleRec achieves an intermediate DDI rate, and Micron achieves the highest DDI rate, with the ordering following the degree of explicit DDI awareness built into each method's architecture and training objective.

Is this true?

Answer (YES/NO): NO